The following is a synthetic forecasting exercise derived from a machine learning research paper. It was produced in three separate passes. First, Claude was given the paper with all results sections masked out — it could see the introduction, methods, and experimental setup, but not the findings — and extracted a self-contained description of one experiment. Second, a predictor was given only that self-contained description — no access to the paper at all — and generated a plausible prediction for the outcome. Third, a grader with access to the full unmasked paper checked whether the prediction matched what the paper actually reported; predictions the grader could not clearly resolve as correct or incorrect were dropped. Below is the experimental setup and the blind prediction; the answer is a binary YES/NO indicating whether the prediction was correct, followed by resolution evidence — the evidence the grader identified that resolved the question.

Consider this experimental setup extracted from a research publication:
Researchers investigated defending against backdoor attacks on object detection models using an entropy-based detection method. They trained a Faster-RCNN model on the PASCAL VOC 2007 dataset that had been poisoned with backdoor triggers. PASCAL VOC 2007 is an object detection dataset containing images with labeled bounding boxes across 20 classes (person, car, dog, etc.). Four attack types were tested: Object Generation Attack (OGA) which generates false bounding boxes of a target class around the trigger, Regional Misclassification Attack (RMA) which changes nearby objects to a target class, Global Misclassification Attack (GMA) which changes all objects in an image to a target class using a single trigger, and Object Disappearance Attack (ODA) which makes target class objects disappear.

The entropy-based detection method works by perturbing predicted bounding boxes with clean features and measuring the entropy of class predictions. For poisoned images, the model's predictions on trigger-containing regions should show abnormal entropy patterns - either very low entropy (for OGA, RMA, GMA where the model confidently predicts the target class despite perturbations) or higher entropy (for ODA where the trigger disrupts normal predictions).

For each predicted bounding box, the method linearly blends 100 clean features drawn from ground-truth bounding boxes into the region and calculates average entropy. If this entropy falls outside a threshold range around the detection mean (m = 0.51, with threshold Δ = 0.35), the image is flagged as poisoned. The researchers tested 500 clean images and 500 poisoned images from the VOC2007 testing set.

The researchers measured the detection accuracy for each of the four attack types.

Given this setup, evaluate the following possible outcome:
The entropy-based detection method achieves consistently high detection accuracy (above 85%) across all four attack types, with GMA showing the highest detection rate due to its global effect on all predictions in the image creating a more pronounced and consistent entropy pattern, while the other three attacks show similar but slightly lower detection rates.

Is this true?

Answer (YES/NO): NO